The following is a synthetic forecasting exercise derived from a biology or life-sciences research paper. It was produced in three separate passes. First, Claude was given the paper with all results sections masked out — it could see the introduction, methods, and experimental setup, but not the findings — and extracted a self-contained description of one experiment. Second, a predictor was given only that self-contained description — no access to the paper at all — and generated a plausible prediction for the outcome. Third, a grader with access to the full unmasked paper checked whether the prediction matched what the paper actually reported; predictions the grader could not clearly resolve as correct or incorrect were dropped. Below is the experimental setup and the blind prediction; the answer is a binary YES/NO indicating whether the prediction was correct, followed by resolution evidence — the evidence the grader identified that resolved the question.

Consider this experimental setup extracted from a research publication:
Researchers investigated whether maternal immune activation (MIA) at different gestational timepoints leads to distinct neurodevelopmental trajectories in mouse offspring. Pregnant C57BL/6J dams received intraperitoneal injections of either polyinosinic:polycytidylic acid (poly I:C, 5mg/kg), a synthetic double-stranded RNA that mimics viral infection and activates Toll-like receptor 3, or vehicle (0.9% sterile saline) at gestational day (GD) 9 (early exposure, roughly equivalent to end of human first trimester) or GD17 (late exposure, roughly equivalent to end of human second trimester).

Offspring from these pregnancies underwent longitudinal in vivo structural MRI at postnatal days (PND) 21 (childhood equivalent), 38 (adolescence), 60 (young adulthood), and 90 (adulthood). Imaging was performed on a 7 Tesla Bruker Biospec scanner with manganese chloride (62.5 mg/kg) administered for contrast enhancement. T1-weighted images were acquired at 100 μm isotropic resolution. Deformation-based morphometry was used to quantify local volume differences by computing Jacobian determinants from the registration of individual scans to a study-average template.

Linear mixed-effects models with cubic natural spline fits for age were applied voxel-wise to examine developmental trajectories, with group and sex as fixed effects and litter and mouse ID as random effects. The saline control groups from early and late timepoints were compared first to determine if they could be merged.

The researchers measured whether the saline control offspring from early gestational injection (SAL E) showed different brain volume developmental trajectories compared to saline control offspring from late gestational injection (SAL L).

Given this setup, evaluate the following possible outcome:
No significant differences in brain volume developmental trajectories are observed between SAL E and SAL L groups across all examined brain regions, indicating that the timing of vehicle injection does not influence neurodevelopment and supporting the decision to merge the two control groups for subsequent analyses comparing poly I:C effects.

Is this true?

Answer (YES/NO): YES